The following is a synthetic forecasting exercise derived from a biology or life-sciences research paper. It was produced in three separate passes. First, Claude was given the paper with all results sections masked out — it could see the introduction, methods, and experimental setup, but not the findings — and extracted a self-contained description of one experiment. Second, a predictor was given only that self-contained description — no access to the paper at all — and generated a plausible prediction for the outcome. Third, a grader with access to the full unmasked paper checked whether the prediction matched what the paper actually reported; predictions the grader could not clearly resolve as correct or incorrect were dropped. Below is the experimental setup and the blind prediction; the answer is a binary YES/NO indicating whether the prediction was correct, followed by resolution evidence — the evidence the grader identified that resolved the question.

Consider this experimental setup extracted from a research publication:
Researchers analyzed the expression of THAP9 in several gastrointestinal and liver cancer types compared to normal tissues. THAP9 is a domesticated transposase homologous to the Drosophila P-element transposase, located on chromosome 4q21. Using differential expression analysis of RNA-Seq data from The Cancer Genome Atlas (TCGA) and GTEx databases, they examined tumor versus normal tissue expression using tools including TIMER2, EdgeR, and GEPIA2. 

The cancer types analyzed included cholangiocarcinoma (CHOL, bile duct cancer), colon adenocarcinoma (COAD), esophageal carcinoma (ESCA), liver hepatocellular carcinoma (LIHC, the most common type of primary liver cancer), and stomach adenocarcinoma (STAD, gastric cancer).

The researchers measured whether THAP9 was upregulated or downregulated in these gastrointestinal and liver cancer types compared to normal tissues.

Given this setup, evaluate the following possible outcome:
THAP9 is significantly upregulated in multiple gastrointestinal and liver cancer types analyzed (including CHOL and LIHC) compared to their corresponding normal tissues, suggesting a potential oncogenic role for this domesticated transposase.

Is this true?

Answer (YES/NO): YES